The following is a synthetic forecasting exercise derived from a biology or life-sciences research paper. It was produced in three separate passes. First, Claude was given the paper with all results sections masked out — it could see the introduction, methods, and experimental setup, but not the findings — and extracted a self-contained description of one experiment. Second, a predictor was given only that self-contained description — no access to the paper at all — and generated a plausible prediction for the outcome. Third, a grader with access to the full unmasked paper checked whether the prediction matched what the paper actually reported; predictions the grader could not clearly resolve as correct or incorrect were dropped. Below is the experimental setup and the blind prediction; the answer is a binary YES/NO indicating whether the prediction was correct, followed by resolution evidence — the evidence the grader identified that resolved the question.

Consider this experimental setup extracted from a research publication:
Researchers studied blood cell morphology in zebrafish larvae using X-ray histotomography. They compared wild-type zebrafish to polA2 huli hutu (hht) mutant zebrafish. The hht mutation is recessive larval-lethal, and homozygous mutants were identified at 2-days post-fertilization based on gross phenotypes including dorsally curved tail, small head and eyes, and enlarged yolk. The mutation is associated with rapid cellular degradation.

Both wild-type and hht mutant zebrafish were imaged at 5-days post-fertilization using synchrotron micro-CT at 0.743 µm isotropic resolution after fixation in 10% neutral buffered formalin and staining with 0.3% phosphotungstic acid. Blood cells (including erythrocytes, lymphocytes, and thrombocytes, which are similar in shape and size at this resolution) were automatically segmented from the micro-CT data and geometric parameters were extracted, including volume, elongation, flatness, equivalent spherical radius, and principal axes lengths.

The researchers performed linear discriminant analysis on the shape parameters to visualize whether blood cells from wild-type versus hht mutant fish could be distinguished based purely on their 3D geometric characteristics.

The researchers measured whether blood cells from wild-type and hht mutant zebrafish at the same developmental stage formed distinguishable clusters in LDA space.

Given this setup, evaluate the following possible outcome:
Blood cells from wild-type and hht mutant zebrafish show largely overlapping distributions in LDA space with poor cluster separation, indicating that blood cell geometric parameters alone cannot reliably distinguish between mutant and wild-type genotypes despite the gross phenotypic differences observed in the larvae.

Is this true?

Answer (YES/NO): NO